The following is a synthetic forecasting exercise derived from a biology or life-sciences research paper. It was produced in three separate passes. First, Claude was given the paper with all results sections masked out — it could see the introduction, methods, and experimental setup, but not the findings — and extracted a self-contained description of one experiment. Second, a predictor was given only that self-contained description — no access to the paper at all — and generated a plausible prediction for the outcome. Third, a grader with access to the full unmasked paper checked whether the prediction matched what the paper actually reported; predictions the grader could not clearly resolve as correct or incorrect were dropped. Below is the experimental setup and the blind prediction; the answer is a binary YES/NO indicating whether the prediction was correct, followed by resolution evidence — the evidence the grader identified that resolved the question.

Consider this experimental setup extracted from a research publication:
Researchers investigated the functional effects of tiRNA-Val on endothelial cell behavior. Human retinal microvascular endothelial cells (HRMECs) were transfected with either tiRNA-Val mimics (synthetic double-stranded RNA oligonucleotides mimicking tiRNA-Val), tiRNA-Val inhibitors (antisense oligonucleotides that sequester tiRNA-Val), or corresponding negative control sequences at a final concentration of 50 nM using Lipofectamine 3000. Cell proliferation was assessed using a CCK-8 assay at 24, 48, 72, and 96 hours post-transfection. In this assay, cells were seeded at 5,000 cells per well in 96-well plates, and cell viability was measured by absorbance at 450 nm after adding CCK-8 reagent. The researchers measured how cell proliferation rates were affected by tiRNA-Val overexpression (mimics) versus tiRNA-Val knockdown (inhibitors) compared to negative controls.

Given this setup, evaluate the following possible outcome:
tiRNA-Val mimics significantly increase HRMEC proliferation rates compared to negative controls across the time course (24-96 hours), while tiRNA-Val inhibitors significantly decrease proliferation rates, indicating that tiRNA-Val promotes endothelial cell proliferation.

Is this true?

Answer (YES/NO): YES